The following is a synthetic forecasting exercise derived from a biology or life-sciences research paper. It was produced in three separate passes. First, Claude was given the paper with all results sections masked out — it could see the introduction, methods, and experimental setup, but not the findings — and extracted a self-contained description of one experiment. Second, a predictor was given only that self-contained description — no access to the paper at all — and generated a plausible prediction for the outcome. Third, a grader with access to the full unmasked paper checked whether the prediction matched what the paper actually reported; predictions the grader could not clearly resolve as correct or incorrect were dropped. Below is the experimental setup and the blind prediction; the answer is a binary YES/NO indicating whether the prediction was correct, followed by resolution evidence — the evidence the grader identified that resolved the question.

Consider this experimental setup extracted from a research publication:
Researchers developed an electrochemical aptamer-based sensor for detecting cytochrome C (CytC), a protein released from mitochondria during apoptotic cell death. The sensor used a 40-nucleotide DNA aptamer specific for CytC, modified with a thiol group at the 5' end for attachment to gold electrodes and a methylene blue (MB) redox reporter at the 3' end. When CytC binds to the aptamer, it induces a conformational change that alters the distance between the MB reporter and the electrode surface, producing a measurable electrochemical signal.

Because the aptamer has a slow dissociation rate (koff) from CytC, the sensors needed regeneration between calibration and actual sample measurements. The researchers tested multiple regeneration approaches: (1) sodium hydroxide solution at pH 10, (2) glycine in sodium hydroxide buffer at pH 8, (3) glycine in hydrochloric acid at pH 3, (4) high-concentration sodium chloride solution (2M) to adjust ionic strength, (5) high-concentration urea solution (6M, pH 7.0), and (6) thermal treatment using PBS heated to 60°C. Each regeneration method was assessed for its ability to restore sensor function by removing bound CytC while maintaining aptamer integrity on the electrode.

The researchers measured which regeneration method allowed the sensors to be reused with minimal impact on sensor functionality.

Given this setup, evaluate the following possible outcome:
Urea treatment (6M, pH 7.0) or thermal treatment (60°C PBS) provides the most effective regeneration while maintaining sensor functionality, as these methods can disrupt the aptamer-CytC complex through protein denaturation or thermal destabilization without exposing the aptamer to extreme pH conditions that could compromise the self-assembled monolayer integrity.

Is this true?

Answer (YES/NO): YES